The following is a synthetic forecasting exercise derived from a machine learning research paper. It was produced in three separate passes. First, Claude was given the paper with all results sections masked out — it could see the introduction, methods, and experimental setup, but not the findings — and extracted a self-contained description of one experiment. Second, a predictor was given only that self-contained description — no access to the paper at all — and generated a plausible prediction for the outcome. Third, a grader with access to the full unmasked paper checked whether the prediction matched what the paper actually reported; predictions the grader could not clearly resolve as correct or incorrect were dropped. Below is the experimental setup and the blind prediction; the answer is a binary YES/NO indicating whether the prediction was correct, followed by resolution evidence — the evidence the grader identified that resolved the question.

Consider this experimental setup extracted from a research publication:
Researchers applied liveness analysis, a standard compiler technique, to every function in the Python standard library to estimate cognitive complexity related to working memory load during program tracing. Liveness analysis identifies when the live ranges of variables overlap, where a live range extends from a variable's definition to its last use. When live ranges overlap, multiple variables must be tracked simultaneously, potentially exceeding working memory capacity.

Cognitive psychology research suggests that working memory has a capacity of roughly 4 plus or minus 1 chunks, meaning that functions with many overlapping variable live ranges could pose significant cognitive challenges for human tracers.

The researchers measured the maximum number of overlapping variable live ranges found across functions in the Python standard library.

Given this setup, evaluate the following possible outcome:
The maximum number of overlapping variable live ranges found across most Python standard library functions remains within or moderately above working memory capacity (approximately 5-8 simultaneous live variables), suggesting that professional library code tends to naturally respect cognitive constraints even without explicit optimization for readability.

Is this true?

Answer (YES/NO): NO